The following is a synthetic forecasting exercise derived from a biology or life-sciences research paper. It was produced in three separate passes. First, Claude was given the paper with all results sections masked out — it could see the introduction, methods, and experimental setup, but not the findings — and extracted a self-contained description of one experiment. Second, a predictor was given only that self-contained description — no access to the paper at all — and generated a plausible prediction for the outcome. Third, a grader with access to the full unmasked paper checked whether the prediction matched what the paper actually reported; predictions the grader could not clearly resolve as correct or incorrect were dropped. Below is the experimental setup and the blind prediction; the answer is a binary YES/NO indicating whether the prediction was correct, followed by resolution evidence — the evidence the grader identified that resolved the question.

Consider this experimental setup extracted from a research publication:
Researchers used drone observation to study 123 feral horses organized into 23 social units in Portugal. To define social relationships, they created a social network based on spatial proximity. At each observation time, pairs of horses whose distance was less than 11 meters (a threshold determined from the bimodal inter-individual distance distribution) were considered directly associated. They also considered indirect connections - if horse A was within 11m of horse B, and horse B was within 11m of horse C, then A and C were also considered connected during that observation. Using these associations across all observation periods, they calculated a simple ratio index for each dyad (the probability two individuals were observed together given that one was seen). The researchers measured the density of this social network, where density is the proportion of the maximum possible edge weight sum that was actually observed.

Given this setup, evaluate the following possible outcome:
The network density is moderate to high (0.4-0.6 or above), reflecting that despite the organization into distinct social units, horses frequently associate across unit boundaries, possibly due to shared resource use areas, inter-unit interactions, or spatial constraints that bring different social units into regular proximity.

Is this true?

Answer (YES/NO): NO